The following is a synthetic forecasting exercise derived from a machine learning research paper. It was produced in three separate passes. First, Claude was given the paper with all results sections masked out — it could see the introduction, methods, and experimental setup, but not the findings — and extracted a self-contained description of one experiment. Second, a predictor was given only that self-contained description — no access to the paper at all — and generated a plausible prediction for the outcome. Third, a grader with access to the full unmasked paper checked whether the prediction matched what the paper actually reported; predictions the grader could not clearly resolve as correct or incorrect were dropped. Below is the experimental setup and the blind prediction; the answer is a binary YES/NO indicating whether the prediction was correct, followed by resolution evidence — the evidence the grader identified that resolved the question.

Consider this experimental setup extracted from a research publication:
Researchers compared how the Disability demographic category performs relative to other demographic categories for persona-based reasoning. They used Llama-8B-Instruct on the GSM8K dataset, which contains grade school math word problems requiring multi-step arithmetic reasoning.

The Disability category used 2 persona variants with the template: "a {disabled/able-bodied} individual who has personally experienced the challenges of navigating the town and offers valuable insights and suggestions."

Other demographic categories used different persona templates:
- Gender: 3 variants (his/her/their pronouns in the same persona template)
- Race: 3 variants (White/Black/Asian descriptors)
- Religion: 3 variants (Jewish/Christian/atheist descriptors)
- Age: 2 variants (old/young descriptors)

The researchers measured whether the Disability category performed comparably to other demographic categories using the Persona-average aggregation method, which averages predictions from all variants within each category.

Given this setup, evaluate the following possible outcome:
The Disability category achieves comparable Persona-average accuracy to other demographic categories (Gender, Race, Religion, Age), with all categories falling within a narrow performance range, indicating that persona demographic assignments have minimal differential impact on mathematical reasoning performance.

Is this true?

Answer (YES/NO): NO